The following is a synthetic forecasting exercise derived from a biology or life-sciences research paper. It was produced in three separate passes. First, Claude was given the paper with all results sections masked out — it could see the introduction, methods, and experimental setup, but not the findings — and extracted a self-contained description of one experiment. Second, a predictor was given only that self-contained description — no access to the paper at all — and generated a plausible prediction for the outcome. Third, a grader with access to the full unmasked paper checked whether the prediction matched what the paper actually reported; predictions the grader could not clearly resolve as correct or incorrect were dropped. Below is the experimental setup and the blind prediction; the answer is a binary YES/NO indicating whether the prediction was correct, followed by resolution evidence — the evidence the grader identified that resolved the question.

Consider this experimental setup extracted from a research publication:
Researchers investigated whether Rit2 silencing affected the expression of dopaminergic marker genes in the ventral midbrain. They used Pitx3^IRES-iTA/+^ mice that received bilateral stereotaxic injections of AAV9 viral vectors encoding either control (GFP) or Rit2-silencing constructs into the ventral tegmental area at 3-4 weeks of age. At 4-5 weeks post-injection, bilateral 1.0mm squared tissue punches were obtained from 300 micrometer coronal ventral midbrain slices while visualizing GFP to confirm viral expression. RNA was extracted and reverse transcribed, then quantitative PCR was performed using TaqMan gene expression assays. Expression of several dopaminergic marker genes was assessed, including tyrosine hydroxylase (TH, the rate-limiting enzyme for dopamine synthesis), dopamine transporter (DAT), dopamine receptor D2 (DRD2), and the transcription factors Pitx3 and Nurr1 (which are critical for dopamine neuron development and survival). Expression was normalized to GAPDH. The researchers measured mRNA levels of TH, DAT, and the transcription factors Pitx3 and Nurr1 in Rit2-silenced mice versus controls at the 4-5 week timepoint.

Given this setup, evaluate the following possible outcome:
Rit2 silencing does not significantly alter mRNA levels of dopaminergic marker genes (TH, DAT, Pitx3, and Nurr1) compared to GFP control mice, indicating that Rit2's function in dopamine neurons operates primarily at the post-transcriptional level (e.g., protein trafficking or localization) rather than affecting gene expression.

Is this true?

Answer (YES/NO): NO